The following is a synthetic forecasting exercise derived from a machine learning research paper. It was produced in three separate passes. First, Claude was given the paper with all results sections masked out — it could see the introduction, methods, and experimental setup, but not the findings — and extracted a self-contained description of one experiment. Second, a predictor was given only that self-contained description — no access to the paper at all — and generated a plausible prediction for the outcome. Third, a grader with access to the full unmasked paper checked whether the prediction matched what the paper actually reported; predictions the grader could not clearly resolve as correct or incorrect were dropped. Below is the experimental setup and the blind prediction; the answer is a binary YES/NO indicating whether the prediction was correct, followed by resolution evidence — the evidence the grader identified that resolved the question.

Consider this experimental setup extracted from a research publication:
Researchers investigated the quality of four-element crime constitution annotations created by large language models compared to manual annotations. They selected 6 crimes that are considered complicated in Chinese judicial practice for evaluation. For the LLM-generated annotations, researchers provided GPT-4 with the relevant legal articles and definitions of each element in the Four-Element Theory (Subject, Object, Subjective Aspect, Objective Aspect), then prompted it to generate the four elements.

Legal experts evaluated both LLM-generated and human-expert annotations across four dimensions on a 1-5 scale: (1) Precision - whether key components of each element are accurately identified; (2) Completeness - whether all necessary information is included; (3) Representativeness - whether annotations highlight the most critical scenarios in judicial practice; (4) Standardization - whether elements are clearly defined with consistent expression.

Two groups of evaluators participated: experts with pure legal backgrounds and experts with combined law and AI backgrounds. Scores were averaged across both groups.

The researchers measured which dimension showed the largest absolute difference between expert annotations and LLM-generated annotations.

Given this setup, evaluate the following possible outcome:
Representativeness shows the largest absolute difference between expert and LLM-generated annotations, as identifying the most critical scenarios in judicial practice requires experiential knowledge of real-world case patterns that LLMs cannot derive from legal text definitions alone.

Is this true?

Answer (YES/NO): YES